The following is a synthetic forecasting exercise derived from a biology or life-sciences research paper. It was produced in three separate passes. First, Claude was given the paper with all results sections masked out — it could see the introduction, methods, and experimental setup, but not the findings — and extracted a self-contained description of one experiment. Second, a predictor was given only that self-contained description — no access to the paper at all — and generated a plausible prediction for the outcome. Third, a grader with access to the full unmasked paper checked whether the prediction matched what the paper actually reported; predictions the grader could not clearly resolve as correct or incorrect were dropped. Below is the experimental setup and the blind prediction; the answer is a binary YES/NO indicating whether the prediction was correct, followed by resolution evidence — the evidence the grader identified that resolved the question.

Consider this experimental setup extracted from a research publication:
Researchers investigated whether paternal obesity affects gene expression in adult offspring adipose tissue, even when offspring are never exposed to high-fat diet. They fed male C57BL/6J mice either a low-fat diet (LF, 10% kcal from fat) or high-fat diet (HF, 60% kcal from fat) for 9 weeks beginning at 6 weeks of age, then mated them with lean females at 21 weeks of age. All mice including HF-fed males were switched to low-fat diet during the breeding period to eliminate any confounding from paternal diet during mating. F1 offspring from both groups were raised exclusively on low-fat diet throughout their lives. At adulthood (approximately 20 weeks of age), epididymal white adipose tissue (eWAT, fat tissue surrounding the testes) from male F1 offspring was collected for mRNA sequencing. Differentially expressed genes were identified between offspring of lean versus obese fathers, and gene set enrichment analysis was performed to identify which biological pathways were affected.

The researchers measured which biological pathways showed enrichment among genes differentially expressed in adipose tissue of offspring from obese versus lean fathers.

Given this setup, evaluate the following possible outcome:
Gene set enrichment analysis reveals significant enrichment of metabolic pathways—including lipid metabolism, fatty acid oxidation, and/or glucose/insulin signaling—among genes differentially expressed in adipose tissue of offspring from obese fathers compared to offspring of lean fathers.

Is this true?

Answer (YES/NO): NO